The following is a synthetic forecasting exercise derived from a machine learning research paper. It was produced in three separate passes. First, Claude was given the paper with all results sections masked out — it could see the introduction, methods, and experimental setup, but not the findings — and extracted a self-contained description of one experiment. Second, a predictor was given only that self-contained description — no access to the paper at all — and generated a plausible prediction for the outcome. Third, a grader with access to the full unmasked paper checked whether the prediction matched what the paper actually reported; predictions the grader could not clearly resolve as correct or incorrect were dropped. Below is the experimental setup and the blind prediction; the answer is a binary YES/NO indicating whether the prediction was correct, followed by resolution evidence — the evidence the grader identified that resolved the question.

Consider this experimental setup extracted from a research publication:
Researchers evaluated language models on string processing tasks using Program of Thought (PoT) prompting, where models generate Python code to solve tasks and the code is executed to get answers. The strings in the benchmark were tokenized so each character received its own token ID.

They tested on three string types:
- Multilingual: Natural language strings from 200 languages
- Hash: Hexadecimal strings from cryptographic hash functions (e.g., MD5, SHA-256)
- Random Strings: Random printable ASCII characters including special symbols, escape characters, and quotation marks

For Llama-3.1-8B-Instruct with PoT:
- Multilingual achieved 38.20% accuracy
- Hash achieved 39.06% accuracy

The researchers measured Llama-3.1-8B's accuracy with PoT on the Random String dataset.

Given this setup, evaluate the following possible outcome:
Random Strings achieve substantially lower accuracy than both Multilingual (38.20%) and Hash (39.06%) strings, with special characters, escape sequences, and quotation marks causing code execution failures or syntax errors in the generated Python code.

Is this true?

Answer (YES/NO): YES